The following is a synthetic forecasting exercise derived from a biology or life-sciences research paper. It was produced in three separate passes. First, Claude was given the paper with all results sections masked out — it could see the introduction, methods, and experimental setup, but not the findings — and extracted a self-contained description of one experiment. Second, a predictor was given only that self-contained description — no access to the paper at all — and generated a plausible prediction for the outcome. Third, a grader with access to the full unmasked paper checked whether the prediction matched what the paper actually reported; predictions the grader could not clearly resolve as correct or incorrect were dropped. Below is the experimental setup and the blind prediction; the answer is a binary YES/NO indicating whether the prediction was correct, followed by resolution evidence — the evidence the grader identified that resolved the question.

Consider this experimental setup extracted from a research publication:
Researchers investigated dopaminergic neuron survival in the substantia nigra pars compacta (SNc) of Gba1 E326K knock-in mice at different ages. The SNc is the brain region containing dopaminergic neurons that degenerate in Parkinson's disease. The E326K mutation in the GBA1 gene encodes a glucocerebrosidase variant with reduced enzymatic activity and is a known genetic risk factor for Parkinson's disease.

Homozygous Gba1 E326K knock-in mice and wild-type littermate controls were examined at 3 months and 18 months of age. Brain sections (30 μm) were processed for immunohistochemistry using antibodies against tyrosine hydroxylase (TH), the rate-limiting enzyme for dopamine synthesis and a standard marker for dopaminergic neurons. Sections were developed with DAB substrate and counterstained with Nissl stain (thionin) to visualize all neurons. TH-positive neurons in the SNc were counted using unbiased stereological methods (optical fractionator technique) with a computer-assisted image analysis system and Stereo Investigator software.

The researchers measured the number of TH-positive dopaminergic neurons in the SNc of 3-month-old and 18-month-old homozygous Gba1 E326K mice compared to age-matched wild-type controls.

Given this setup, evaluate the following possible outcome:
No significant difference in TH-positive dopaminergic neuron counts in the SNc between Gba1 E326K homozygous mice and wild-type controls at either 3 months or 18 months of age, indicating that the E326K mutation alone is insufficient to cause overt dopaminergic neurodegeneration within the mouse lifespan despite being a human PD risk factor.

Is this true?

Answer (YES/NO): NO